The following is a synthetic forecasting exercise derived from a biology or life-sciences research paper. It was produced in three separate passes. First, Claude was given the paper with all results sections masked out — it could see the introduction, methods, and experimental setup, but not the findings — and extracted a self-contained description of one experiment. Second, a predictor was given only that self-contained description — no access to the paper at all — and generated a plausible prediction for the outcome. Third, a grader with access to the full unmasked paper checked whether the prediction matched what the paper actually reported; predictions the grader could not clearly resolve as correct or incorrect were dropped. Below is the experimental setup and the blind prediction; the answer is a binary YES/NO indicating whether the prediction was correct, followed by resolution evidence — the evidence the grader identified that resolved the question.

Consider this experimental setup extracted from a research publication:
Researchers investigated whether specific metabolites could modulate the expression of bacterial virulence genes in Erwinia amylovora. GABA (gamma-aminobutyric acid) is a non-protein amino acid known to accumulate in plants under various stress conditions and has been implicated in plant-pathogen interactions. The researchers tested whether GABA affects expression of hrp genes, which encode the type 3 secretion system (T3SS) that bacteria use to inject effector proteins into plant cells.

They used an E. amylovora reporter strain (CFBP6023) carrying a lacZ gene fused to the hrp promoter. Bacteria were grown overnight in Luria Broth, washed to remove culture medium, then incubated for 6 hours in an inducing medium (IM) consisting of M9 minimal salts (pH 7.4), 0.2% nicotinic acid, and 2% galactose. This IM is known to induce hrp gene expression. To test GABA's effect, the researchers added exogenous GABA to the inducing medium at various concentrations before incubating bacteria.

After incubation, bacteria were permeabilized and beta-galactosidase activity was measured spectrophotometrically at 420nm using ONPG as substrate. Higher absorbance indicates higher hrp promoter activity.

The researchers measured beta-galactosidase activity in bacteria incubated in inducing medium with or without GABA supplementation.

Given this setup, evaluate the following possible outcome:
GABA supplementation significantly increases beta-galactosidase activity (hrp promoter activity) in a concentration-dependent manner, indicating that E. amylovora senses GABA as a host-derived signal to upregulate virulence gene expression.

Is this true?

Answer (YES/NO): NO